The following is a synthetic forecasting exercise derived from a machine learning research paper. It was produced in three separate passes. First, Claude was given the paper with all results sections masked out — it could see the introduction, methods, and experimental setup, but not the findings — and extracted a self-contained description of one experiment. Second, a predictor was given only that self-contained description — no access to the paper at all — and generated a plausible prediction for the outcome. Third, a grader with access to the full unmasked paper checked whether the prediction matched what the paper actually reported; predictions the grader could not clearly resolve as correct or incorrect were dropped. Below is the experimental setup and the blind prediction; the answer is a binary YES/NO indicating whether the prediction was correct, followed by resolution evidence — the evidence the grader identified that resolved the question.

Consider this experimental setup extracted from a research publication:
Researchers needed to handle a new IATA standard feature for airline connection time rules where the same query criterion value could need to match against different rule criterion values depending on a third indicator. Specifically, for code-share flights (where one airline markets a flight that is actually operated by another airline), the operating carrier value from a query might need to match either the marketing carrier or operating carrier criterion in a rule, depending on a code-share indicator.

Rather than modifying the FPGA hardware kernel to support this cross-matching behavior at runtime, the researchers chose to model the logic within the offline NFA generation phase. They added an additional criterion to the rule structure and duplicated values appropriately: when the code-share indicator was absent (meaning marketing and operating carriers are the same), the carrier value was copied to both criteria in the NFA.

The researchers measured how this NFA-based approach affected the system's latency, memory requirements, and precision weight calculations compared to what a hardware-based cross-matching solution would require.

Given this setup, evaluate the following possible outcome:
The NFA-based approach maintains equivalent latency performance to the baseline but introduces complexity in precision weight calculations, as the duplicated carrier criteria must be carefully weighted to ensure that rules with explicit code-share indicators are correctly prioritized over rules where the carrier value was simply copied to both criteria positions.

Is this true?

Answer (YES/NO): NO